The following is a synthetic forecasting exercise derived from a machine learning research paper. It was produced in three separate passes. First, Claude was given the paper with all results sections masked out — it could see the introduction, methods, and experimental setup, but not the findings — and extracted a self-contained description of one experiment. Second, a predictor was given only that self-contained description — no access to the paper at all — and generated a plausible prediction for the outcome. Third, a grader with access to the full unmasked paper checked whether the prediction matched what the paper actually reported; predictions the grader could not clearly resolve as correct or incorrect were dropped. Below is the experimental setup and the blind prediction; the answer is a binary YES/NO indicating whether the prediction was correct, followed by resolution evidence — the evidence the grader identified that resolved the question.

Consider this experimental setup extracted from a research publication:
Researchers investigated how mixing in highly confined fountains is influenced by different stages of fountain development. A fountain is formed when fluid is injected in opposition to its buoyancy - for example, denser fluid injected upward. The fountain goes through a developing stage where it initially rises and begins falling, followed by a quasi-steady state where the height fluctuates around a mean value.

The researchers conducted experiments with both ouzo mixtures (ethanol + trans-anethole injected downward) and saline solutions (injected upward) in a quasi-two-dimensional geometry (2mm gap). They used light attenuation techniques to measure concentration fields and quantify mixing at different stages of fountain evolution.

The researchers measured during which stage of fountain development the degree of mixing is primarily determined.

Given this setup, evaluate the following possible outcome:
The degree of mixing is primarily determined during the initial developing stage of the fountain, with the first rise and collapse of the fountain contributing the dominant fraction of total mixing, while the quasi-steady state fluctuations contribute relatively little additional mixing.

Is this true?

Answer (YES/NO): YES